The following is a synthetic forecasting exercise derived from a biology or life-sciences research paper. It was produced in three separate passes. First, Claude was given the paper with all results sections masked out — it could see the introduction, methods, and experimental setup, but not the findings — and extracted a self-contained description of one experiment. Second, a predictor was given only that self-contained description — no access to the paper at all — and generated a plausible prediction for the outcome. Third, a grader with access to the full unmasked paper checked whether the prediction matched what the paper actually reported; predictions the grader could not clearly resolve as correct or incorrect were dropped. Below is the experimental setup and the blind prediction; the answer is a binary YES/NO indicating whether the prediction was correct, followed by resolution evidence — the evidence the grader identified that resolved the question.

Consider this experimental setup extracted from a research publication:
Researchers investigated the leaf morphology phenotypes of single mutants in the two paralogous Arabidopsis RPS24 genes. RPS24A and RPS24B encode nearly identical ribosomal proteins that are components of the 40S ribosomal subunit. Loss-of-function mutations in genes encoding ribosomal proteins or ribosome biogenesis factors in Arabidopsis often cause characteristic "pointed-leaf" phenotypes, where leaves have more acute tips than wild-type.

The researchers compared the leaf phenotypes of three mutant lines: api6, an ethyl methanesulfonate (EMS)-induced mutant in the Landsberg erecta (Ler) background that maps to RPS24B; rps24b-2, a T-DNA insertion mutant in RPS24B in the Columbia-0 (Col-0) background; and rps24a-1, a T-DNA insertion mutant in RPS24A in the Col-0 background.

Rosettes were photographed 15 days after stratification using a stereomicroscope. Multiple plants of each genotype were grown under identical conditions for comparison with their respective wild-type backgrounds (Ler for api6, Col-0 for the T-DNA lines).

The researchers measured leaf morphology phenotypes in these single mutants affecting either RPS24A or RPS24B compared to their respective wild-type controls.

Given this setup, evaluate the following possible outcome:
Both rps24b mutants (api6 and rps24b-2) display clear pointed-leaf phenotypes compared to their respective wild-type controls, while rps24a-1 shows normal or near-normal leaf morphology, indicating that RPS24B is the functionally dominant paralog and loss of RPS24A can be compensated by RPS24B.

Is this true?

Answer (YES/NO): NO